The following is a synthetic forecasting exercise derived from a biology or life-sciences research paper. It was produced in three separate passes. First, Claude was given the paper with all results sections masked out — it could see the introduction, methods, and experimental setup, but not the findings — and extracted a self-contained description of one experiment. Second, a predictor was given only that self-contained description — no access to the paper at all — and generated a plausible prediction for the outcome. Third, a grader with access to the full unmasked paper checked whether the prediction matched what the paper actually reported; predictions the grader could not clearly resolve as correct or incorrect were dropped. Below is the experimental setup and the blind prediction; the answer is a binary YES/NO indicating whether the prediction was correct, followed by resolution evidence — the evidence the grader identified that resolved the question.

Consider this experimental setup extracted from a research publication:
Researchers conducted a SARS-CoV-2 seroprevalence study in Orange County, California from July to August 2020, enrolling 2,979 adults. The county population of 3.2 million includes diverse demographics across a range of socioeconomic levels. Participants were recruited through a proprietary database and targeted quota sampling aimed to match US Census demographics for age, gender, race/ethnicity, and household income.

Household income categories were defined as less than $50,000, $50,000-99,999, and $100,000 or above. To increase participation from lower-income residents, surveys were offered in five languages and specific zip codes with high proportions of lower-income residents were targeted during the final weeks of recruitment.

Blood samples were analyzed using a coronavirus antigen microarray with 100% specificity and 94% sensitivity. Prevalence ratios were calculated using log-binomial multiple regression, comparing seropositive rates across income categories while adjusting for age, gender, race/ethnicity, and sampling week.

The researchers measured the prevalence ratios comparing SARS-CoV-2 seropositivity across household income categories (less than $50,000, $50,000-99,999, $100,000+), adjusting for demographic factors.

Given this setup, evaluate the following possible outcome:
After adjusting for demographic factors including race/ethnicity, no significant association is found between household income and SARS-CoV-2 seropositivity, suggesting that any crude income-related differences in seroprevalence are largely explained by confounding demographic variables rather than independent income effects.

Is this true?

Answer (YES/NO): NO